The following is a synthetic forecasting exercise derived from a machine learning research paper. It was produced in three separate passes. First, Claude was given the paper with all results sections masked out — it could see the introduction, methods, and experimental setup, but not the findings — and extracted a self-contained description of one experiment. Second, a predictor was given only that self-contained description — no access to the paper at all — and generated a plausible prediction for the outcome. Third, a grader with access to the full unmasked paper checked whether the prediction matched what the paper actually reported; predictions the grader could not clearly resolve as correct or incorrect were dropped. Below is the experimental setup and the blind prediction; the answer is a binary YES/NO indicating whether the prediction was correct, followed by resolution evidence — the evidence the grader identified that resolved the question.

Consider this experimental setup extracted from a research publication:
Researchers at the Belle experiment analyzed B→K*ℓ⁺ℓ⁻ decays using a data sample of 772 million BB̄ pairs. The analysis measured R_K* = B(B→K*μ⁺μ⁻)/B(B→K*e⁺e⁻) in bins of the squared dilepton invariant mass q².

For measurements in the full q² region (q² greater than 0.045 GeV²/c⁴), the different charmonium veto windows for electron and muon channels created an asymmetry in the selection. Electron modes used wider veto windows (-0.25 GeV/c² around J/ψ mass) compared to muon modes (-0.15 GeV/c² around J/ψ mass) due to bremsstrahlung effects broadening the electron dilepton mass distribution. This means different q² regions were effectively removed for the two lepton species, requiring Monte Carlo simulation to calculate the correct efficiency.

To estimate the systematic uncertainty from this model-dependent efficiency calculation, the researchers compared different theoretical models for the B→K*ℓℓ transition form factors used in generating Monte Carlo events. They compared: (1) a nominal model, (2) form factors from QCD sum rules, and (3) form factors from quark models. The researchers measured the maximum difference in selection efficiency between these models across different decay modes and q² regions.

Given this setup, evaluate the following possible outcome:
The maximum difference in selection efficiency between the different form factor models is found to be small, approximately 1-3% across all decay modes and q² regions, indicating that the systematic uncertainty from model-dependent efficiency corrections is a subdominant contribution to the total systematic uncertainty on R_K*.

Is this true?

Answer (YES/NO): NO